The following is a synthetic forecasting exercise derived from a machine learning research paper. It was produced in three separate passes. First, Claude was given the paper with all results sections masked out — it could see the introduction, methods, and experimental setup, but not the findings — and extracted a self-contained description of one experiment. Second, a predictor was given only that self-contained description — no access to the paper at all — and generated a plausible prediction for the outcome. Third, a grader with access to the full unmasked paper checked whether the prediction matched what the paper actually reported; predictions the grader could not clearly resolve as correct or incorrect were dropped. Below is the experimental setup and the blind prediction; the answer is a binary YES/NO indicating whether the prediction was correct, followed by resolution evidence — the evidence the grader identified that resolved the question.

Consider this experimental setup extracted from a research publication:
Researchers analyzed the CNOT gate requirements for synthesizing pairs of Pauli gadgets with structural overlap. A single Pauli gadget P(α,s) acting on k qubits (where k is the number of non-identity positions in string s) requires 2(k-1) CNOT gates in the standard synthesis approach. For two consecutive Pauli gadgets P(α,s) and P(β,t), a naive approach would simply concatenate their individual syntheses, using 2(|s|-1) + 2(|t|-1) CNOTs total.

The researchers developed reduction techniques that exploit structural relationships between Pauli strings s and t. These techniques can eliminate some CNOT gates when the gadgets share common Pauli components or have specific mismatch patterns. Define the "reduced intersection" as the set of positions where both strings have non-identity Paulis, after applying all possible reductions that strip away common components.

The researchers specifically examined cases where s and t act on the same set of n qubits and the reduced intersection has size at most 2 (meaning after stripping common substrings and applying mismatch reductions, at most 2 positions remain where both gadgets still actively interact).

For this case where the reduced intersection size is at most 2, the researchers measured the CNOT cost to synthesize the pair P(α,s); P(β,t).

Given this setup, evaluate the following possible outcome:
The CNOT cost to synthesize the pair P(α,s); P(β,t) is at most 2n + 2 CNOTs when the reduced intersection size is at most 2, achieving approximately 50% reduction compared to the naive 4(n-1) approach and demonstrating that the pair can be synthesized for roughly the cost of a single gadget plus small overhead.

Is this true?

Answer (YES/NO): NO